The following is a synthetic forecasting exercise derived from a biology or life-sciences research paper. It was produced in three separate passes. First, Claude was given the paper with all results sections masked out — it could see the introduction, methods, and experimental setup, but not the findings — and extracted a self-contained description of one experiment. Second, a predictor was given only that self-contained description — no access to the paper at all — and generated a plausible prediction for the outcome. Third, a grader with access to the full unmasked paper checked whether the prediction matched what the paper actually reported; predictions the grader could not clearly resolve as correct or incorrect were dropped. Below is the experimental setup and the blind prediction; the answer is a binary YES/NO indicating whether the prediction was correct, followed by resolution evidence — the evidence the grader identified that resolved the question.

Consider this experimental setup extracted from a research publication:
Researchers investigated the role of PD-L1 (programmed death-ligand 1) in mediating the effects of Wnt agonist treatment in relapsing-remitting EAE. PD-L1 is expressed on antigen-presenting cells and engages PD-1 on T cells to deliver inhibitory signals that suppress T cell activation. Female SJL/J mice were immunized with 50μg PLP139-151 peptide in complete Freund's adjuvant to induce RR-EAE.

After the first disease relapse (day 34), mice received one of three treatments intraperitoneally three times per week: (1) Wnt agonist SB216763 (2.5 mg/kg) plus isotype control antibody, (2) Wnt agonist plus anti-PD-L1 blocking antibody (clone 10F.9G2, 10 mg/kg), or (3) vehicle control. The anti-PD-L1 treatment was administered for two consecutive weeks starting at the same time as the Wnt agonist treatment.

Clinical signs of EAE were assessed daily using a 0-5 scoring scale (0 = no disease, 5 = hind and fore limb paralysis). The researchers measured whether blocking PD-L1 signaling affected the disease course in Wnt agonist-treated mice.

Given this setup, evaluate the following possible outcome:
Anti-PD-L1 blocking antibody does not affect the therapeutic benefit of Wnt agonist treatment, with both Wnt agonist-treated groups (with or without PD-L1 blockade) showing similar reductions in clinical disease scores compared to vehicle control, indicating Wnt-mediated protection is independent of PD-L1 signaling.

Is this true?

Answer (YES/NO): NO